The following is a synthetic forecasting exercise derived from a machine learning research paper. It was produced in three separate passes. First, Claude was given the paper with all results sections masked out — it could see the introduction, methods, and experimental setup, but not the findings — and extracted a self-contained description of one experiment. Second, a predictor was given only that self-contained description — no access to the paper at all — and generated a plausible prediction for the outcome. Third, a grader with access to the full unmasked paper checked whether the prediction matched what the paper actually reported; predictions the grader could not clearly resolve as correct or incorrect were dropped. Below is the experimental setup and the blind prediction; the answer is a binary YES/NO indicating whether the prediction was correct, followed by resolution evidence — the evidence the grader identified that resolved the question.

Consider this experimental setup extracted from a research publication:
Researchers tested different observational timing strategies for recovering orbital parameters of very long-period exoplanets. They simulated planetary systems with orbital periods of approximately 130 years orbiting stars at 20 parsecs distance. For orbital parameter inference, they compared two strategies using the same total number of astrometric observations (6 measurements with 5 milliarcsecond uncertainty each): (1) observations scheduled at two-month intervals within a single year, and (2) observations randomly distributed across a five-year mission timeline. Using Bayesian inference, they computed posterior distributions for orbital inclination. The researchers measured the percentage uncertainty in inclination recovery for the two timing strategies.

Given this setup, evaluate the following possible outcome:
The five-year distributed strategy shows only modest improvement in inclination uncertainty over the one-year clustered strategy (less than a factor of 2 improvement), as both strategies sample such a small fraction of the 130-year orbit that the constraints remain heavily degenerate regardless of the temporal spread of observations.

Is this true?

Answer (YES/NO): NO